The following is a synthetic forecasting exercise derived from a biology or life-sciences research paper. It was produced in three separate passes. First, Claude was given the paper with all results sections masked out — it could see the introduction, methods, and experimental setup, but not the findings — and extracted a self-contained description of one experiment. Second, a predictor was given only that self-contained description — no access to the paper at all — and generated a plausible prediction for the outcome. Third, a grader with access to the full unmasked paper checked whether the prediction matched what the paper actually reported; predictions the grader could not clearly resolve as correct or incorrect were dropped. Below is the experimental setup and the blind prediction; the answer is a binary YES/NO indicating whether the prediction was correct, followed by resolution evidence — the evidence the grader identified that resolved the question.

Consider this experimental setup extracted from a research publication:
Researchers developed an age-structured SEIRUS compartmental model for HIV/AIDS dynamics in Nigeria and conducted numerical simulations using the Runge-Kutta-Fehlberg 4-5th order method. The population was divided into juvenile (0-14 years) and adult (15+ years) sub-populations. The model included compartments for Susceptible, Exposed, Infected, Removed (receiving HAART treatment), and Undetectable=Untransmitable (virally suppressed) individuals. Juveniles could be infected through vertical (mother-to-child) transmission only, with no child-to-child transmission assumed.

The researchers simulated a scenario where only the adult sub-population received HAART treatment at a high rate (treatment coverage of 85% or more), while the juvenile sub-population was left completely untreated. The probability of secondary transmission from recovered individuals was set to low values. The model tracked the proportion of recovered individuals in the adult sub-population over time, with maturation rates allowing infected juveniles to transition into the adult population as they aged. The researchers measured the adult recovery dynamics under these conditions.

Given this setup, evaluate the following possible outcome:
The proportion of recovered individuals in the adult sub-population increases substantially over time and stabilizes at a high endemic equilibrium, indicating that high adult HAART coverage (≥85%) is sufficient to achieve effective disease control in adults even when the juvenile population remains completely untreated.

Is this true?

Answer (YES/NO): NO